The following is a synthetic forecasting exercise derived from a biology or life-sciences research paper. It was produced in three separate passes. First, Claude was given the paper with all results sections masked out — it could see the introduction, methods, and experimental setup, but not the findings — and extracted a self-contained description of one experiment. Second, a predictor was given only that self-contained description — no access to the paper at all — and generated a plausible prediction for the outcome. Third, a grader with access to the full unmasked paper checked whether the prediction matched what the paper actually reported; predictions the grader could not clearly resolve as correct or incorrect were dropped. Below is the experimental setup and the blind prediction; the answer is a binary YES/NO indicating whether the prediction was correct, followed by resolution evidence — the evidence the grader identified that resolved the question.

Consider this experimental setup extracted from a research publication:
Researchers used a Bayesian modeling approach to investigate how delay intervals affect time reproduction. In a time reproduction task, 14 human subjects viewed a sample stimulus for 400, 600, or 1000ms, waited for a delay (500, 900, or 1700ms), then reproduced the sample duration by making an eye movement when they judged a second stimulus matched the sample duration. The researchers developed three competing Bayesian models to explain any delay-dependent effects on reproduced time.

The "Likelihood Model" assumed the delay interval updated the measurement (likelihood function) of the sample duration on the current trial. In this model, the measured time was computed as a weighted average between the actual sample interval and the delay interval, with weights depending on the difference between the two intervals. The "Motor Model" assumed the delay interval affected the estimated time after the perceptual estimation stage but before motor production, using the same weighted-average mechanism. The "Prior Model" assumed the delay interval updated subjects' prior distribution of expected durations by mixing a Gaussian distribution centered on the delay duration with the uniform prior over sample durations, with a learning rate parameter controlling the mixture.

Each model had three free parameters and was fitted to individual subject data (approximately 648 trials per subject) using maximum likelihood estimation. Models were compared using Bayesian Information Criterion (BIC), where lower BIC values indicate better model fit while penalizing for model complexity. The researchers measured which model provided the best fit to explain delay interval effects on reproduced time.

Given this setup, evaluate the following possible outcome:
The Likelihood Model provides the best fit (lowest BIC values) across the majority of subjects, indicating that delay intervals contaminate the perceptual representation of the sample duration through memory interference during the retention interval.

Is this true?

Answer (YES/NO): YES